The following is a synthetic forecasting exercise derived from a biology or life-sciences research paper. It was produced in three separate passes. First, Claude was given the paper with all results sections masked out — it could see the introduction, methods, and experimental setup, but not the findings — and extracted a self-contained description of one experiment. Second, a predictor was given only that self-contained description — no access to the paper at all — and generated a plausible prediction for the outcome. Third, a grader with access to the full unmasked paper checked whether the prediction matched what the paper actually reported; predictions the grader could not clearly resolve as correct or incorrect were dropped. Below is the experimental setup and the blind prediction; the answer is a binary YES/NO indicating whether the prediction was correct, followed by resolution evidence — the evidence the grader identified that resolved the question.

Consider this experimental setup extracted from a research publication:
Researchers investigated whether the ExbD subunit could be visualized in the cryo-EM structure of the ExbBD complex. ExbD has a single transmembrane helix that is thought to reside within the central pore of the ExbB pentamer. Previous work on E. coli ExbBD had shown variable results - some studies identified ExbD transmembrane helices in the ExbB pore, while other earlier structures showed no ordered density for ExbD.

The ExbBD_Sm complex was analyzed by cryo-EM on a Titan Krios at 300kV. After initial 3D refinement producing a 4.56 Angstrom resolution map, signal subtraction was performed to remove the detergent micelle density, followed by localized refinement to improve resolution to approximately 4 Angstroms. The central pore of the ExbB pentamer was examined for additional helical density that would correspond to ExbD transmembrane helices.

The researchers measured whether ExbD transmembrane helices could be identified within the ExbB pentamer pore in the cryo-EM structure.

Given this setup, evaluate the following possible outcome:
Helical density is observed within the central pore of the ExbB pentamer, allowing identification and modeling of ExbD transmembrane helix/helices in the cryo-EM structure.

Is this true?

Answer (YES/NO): YES